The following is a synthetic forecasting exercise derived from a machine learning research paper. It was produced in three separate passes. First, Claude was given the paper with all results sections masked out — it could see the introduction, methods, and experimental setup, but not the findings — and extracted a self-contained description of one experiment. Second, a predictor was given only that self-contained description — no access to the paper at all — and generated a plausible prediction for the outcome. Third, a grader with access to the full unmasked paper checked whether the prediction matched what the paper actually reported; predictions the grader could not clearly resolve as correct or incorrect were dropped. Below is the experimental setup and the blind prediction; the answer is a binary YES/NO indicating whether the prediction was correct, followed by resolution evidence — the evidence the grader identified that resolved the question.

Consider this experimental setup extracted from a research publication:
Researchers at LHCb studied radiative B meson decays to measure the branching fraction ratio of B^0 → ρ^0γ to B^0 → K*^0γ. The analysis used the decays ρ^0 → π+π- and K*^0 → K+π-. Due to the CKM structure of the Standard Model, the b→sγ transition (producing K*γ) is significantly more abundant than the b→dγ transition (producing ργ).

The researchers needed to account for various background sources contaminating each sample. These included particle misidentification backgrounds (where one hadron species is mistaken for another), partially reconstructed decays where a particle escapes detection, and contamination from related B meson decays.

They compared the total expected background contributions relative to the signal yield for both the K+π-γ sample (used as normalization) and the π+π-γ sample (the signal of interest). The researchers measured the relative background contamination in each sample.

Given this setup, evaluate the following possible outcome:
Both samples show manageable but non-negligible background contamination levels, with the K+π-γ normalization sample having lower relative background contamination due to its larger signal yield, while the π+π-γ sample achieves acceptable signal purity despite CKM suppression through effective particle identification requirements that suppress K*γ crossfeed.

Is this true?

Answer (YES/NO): NO